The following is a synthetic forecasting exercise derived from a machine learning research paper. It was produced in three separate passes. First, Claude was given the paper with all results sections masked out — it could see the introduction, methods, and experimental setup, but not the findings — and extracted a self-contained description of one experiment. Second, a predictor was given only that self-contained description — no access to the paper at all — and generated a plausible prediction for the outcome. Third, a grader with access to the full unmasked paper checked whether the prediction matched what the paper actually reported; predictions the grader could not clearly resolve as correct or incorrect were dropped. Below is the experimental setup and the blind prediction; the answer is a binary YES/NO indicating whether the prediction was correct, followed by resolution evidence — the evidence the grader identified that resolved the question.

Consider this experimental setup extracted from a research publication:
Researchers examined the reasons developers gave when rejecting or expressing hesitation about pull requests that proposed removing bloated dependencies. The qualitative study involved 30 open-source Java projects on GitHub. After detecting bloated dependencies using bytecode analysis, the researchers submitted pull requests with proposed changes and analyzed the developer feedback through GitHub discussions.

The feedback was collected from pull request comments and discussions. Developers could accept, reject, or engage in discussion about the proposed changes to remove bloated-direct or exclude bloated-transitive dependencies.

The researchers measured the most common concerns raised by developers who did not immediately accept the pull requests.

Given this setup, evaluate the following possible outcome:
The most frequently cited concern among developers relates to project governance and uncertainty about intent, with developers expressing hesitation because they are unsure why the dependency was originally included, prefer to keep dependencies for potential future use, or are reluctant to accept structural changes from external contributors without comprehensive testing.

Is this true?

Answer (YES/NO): NO